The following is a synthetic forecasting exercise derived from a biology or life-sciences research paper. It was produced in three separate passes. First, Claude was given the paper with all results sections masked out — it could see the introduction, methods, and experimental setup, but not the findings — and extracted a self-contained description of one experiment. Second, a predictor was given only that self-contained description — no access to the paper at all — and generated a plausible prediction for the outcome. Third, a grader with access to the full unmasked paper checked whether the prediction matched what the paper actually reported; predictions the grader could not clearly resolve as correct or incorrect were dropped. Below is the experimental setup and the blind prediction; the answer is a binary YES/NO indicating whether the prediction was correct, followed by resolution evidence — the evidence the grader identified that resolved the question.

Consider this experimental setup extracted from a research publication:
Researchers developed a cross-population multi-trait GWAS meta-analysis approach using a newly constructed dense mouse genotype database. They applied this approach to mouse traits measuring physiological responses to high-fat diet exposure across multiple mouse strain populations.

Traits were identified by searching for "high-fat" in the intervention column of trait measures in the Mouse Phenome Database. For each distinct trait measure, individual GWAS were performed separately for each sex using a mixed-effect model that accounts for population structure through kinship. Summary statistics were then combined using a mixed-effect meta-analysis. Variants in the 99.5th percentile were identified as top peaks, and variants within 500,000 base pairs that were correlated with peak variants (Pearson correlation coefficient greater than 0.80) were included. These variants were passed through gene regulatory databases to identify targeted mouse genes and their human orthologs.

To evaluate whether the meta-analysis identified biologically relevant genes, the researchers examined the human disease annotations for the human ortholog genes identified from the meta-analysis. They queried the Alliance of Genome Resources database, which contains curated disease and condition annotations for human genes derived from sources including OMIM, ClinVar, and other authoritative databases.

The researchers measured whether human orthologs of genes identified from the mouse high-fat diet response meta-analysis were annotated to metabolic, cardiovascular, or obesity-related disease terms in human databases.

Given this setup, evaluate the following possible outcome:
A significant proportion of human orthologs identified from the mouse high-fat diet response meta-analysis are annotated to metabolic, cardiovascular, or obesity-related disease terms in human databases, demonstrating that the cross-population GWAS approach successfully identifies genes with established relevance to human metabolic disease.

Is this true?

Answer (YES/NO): YES